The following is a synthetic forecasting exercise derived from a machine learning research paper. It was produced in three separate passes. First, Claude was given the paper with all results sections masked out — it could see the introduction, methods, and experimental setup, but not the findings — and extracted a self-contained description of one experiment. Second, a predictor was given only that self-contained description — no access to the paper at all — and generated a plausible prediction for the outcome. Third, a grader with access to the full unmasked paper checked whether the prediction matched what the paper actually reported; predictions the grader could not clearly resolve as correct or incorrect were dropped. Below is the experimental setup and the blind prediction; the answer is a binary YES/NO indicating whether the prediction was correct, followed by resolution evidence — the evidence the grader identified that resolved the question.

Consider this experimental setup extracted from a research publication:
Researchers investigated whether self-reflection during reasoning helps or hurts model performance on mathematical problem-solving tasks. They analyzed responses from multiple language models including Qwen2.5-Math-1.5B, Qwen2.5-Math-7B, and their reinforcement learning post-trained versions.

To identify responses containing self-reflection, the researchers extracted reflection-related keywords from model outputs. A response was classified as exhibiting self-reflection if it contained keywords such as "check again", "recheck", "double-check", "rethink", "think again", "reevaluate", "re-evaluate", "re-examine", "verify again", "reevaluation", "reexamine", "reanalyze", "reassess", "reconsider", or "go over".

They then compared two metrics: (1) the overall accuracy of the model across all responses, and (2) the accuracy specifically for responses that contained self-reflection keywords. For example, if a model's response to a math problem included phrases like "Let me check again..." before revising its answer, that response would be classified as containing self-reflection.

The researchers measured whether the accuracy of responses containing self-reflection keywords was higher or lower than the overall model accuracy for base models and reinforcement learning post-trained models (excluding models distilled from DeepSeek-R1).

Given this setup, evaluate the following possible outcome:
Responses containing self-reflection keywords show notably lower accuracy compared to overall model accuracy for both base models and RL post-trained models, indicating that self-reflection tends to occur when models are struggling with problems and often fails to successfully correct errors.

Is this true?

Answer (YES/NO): YES